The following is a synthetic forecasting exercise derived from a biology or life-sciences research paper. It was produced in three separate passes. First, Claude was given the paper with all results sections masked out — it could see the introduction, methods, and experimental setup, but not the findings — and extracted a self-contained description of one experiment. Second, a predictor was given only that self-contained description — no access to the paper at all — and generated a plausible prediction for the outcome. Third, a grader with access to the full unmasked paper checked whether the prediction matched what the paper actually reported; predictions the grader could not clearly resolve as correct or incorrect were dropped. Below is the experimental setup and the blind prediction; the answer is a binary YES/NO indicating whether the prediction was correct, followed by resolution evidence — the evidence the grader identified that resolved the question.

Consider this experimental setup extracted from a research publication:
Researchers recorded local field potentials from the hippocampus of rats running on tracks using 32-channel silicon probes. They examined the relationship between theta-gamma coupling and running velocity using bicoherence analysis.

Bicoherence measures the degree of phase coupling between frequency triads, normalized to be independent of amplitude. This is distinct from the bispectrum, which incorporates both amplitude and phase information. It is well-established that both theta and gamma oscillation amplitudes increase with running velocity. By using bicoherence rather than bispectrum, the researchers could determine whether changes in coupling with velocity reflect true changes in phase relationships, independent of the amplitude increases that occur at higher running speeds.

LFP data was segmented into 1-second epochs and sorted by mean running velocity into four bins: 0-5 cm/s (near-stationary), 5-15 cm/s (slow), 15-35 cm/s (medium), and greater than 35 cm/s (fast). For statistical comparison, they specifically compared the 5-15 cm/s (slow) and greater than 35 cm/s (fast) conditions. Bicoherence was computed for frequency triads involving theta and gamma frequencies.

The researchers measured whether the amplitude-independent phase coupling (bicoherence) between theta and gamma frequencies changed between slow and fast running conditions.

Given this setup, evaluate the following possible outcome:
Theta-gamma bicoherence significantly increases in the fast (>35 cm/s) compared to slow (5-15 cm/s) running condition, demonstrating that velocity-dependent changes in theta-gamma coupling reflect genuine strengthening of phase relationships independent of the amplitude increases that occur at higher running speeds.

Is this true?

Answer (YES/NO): YES